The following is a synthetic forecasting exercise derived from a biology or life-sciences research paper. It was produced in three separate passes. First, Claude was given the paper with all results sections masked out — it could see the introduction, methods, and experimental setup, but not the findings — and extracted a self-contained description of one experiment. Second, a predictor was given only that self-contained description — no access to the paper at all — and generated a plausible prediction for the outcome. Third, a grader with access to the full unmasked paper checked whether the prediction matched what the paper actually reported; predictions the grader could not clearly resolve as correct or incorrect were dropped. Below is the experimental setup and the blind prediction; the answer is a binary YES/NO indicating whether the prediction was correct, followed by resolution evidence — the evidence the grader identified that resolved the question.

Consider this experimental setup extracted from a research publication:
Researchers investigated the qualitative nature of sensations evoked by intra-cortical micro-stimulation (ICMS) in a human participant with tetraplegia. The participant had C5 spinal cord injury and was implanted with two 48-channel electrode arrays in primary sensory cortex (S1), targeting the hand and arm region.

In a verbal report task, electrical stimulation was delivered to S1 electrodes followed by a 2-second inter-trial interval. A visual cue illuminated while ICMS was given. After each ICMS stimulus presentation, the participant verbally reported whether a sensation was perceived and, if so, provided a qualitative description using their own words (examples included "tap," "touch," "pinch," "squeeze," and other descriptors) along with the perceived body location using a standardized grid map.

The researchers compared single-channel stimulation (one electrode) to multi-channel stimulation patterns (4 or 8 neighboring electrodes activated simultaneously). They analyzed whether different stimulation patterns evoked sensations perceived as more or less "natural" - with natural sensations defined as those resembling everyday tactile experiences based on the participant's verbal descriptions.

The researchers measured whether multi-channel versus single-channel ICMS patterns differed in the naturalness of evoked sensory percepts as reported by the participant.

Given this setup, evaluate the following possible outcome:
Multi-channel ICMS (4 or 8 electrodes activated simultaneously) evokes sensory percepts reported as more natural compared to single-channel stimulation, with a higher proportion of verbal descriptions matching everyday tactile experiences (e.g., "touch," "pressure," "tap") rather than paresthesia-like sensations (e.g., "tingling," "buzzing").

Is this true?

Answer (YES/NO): YES